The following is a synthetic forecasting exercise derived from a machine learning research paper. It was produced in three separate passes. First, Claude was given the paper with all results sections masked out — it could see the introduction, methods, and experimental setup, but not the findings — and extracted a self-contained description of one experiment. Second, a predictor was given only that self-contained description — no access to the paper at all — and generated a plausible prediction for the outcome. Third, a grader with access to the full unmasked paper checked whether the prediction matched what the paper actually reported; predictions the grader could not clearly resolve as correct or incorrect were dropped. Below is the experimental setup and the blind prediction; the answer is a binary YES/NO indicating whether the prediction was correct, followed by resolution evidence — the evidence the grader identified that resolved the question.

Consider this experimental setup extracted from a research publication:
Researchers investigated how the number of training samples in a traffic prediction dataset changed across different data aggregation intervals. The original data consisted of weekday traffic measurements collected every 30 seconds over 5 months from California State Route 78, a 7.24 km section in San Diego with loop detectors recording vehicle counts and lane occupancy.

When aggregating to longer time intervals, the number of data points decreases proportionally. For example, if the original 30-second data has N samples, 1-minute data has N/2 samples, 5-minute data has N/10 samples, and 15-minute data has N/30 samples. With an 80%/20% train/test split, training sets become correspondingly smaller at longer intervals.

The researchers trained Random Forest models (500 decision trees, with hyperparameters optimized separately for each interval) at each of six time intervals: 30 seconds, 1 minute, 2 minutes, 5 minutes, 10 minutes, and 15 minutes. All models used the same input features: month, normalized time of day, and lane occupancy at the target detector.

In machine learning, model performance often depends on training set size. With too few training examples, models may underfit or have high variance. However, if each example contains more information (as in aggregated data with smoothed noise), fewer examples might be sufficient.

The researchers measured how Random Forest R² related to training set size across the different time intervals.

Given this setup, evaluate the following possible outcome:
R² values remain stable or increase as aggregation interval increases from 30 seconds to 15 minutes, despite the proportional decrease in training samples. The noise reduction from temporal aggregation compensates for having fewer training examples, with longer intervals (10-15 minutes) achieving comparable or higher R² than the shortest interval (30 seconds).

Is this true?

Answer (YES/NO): YES